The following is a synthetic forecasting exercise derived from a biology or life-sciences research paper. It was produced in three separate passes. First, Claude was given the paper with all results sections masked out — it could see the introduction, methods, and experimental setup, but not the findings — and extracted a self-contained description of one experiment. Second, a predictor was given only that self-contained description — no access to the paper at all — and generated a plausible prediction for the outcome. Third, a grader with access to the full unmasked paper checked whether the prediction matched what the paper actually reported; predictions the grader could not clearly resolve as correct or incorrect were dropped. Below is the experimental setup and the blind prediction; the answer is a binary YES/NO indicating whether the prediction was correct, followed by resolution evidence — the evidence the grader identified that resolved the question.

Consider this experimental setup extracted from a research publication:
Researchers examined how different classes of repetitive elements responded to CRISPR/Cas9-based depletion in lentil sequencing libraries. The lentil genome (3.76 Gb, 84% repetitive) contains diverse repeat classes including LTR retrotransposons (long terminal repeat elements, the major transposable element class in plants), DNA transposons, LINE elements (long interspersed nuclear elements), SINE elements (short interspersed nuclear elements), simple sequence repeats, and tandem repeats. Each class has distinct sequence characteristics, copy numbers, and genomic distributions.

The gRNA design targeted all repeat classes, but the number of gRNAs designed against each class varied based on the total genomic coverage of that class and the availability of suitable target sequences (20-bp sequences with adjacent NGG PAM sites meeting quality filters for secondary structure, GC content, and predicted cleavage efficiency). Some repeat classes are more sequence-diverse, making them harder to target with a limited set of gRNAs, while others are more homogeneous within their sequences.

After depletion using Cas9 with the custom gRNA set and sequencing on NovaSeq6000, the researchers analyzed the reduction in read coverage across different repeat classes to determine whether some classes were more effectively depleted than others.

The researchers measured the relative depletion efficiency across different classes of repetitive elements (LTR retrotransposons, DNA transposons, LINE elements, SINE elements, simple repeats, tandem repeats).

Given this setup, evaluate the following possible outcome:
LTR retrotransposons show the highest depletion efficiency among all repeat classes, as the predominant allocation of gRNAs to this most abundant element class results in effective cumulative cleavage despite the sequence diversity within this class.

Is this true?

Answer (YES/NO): YES